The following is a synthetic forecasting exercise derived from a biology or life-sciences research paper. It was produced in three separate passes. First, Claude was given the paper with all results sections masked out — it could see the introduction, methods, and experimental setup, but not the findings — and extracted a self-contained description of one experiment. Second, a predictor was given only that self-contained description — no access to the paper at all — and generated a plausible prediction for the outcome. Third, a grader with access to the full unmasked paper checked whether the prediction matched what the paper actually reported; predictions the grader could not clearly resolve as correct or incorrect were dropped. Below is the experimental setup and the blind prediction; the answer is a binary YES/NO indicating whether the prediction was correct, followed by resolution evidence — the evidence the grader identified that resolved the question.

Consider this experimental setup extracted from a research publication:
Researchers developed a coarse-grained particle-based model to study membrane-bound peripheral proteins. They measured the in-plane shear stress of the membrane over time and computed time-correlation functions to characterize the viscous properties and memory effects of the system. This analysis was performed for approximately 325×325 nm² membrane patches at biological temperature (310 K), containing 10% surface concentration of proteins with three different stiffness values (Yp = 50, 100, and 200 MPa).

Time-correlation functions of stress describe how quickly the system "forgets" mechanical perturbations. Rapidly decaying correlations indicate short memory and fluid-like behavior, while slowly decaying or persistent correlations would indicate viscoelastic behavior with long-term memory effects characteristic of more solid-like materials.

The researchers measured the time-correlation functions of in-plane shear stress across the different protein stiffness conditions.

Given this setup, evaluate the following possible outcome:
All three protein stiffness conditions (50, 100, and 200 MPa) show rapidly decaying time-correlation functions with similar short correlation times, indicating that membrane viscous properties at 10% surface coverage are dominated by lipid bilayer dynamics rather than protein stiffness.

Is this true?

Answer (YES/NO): NO